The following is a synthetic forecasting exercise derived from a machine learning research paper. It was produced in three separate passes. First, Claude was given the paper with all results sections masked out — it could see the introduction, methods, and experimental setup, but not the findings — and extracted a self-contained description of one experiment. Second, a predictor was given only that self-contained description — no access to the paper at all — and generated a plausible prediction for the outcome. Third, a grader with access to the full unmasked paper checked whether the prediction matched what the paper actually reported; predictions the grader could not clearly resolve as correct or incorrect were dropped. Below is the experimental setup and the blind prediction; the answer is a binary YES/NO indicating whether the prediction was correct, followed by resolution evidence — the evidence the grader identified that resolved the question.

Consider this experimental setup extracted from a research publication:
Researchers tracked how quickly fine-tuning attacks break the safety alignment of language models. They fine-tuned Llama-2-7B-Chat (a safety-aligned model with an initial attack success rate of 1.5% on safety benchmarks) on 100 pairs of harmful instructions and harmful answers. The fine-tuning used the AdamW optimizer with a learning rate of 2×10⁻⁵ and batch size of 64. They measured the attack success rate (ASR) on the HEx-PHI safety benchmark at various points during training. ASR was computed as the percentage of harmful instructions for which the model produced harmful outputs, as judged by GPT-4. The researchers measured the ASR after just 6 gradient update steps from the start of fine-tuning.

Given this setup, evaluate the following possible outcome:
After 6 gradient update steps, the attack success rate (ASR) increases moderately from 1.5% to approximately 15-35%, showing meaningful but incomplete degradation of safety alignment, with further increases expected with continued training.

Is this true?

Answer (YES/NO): NO